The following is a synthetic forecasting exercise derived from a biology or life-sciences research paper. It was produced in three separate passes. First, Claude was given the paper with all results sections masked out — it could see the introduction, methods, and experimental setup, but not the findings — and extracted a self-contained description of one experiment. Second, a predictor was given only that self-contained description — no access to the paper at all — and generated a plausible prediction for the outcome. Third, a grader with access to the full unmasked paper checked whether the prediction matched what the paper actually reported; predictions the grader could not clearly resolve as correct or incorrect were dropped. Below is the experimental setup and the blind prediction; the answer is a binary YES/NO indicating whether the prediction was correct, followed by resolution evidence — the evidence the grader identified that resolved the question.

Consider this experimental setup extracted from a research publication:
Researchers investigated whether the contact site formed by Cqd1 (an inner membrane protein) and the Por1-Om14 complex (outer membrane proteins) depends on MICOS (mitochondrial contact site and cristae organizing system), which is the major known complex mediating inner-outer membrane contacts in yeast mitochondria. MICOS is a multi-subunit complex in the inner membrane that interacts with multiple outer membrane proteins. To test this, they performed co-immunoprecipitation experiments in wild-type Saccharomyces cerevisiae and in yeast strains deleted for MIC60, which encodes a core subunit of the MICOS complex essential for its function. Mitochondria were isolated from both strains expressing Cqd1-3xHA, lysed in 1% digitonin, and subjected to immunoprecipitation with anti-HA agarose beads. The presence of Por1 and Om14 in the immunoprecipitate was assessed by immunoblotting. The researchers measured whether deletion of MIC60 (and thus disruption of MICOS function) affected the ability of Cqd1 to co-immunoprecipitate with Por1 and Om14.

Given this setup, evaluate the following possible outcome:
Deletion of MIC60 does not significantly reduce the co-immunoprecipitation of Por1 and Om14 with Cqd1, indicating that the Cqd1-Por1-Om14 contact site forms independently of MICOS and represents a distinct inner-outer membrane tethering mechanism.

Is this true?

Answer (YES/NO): YES